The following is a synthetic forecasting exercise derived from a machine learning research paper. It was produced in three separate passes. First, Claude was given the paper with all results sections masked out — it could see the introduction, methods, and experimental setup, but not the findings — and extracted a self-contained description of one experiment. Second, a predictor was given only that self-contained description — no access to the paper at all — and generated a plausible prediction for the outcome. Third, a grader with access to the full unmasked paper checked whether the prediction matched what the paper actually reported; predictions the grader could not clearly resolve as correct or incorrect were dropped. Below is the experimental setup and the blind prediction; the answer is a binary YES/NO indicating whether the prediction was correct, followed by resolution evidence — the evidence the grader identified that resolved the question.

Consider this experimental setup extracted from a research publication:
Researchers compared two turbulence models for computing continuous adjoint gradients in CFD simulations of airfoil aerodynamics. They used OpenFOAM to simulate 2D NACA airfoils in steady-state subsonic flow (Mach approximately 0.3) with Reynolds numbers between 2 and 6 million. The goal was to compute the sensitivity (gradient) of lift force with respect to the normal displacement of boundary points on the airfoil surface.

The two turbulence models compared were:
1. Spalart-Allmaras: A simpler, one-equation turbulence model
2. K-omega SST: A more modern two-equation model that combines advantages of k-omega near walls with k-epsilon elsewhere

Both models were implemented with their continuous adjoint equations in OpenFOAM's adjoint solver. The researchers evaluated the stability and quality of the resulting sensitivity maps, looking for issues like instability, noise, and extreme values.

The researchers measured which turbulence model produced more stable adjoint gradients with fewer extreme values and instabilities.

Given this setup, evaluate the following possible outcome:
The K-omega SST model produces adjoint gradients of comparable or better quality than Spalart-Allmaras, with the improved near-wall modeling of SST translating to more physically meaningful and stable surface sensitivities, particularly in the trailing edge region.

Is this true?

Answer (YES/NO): NO